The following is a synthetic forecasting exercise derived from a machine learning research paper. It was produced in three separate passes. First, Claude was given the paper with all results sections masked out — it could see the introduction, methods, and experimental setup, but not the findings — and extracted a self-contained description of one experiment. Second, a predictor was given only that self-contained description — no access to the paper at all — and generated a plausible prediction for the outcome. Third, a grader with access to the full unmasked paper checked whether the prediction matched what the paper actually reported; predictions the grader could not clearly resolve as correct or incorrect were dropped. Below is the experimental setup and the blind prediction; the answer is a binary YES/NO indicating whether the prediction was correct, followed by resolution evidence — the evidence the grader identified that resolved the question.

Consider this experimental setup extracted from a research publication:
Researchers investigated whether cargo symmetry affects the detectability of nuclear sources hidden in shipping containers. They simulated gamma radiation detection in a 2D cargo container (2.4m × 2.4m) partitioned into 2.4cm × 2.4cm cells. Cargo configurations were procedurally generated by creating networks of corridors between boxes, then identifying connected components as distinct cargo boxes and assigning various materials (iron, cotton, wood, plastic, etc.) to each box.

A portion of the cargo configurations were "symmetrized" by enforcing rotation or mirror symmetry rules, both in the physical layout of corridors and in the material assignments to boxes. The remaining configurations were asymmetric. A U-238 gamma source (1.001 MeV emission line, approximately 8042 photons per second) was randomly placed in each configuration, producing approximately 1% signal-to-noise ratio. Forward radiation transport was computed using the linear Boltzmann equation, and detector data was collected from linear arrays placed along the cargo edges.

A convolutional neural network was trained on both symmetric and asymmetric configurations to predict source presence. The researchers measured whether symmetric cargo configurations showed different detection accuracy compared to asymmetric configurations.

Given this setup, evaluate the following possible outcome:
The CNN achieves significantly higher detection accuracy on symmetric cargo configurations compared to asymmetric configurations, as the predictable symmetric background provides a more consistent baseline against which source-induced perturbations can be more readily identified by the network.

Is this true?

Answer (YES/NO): NO